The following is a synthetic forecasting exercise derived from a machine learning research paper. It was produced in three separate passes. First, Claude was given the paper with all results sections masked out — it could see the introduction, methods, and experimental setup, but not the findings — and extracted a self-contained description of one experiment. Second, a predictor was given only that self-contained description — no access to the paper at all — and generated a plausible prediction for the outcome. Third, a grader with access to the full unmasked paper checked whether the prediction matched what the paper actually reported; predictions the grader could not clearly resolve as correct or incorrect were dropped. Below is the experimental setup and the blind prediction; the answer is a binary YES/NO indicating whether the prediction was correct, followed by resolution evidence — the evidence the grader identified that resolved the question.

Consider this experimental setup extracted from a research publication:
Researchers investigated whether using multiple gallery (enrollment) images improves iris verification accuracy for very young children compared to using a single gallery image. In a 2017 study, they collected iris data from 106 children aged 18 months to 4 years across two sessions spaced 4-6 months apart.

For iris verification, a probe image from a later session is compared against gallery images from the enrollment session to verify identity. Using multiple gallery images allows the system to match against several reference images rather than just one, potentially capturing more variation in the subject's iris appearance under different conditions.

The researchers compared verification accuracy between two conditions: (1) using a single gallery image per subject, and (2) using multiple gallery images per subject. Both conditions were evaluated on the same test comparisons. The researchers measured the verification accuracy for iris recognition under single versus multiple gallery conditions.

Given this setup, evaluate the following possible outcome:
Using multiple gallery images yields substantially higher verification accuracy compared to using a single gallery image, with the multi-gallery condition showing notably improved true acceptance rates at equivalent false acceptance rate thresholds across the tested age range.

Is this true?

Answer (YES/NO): NO